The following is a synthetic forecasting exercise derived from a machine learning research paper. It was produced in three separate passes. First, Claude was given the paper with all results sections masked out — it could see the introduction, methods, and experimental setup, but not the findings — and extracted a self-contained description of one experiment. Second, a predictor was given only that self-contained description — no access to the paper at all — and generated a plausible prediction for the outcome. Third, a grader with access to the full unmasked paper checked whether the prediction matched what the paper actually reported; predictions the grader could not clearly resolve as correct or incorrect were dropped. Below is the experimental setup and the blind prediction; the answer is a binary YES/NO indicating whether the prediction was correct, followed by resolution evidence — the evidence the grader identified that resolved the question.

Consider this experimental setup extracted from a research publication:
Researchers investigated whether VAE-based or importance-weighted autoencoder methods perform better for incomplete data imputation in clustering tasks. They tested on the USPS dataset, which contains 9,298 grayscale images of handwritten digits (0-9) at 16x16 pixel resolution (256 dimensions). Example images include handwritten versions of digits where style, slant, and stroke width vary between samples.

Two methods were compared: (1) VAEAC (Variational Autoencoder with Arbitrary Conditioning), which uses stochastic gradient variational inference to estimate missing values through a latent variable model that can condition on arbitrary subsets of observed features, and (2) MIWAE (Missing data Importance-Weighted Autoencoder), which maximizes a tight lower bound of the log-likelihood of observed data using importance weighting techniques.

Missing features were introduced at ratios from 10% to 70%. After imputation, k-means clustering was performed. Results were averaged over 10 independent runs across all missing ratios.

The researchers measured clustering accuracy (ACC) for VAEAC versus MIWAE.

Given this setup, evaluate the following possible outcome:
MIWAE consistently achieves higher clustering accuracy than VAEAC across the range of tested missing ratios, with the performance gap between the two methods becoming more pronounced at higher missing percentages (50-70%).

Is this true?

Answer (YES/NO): NO